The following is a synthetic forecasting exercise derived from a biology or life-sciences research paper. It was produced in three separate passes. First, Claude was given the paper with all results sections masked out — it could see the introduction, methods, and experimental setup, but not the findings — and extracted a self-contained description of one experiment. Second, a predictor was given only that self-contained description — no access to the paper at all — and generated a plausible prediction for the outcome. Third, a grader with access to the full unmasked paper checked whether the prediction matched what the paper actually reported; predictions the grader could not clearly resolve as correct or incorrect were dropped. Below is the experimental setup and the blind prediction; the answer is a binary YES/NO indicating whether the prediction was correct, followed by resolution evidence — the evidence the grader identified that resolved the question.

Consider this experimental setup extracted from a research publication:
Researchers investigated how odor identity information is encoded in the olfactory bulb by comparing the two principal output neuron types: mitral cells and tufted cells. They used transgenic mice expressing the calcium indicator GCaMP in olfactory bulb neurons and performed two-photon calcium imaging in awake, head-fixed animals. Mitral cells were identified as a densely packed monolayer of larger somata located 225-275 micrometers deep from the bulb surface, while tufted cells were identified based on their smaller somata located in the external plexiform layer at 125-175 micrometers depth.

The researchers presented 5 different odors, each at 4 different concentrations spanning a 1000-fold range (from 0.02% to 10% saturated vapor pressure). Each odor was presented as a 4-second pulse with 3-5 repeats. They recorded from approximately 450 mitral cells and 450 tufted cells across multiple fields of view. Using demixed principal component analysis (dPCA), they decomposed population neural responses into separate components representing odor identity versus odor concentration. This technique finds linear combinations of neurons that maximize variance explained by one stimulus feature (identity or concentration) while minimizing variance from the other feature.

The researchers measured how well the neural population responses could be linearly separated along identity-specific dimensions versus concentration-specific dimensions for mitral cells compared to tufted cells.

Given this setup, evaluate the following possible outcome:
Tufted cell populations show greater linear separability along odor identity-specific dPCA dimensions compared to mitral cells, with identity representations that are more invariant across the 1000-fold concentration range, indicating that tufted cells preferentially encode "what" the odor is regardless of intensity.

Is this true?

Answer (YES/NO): YES